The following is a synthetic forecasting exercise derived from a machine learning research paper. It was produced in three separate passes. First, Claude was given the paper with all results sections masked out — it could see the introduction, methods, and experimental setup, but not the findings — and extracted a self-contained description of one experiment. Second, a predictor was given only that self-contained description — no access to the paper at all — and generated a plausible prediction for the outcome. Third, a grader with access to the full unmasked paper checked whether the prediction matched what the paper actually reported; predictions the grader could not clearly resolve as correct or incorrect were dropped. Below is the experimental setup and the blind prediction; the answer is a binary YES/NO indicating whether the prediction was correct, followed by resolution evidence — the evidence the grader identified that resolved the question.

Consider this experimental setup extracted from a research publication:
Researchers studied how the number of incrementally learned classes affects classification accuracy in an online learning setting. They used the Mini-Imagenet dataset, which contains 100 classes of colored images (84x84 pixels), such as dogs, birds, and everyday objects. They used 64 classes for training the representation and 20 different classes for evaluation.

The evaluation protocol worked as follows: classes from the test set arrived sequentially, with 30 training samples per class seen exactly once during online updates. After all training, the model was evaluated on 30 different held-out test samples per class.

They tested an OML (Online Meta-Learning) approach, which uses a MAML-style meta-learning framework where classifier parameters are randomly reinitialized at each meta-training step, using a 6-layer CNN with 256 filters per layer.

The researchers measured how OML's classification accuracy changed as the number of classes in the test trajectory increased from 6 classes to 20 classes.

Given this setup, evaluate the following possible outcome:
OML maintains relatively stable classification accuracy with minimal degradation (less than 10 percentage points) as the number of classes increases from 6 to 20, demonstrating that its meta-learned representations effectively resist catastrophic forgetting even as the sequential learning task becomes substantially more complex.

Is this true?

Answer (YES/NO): NO